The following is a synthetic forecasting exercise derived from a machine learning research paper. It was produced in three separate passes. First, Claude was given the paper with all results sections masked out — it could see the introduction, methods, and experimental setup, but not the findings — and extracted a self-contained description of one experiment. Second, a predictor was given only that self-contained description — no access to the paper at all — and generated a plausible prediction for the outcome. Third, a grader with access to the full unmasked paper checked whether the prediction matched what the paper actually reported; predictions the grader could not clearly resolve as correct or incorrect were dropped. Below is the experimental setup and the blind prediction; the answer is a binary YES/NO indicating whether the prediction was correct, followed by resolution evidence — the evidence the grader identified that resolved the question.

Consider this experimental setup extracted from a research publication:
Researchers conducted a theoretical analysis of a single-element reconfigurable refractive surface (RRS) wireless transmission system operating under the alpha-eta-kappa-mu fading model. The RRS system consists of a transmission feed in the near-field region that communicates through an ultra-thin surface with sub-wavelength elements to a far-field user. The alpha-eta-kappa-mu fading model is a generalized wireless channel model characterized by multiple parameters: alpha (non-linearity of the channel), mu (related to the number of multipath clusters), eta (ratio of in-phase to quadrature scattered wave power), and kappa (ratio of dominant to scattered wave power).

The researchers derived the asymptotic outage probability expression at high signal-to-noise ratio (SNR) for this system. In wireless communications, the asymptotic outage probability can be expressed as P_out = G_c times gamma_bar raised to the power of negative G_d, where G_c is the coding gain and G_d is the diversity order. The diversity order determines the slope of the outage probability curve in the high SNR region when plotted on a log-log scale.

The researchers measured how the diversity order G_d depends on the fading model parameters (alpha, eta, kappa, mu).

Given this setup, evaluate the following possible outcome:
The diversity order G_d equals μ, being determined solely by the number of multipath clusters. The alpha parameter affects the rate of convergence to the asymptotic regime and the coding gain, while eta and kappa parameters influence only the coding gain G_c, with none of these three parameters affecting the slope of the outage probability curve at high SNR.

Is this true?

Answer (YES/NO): NO